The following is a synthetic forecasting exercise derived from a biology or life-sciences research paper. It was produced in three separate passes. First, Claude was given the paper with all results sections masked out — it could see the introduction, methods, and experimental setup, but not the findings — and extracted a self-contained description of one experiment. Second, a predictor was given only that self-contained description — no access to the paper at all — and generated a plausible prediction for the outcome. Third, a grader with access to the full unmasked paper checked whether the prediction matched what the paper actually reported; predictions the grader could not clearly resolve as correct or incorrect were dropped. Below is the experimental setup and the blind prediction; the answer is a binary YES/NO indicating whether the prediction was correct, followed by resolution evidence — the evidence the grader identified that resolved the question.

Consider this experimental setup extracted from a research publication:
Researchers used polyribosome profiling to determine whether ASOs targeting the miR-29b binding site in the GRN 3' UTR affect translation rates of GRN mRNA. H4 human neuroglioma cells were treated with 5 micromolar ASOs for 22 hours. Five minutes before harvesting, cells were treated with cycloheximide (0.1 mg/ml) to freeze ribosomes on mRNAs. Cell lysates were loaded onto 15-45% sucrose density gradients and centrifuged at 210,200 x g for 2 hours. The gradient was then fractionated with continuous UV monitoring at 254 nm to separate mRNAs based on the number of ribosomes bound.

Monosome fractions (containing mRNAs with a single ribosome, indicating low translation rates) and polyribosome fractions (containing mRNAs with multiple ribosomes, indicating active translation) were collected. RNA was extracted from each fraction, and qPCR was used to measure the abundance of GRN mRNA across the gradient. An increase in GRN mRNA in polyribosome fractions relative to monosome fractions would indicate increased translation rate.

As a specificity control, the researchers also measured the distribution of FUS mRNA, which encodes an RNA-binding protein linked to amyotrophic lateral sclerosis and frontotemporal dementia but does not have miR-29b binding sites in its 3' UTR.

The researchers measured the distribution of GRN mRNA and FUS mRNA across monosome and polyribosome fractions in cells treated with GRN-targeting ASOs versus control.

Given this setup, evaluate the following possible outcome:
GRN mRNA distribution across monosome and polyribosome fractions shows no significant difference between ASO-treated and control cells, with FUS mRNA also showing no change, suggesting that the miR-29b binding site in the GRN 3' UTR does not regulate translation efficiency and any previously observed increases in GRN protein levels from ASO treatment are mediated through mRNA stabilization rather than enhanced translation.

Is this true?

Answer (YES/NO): NO